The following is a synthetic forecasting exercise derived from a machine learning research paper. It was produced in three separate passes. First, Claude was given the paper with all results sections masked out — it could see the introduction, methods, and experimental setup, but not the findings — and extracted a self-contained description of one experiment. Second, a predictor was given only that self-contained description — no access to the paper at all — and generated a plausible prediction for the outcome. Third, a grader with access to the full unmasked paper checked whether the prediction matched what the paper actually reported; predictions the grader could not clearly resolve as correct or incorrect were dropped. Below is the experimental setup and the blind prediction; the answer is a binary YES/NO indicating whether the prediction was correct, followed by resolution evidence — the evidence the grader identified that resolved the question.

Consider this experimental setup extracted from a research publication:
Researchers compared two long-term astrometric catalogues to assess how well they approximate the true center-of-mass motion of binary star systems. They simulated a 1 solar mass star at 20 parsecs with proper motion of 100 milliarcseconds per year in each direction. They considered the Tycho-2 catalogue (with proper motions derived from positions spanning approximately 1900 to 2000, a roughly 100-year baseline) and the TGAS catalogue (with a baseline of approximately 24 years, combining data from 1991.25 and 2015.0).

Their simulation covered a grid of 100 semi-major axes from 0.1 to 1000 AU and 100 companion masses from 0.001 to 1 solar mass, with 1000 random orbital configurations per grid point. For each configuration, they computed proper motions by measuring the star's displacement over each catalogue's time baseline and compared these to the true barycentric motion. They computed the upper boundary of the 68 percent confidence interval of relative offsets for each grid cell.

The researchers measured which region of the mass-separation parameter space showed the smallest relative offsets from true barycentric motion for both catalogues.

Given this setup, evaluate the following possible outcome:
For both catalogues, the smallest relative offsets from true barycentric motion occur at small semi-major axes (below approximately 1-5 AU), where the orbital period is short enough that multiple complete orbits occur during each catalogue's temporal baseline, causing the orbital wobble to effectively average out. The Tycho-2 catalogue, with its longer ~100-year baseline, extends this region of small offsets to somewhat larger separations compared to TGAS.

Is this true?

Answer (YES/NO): NO